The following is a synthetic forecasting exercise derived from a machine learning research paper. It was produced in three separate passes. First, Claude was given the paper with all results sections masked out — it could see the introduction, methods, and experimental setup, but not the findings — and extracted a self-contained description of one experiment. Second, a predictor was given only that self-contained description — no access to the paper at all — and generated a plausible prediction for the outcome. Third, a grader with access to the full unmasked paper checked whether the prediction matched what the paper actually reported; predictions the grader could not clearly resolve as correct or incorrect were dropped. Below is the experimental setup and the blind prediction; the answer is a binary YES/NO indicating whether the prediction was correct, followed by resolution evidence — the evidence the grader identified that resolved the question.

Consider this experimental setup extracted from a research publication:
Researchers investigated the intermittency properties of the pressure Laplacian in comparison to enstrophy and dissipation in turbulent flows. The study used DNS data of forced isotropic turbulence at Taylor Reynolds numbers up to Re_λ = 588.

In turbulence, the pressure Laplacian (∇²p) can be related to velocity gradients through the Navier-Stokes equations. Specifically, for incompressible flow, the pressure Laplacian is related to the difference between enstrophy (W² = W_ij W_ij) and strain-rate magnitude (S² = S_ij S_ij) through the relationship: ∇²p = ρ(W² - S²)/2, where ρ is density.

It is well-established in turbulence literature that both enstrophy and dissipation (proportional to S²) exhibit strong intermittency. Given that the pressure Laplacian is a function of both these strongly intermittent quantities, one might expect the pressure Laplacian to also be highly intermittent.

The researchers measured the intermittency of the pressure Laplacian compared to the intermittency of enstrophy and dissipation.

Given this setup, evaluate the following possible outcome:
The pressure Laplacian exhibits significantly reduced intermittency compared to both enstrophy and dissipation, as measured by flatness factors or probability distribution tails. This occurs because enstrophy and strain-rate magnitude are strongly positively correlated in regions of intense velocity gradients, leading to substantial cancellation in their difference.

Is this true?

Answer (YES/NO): NO